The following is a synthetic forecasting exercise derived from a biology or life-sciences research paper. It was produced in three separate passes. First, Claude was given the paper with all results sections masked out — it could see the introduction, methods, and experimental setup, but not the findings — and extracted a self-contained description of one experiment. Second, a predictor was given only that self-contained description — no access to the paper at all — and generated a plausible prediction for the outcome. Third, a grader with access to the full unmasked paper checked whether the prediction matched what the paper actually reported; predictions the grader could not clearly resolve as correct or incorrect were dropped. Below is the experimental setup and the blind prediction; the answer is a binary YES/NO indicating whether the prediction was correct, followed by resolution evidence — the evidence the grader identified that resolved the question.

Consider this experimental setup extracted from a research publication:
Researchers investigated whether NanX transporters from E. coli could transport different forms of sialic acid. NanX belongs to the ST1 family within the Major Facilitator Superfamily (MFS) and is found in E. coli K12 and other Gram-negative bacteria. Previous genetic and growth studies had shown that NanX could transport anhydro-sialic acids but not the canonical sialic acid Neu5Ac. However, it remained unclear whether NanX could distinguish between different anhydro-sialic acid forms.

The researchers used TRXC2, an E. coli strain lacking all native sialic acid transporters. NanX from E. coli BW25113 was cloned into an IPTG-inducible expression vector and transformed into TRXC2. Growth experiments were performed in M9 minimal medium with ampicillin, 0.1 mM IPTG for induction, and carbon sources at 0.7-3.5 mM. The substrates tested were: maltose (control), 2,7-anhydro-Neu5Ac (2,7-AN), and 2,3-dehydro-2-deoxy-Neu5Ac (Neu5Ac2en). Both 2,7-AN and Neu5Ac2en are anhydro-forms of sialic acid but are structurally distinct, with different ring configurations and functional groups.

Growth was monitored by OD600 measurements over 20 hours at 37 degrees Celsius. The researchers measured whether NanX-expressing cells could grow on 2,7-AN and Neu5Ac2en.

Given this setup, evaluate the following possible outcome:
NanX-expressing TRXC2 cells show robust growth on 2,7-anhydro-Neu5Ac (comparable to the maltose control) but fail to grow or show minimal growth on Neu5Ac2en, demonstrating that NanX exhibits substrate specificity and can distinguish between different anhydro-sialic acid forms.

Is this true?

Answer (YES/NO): YES